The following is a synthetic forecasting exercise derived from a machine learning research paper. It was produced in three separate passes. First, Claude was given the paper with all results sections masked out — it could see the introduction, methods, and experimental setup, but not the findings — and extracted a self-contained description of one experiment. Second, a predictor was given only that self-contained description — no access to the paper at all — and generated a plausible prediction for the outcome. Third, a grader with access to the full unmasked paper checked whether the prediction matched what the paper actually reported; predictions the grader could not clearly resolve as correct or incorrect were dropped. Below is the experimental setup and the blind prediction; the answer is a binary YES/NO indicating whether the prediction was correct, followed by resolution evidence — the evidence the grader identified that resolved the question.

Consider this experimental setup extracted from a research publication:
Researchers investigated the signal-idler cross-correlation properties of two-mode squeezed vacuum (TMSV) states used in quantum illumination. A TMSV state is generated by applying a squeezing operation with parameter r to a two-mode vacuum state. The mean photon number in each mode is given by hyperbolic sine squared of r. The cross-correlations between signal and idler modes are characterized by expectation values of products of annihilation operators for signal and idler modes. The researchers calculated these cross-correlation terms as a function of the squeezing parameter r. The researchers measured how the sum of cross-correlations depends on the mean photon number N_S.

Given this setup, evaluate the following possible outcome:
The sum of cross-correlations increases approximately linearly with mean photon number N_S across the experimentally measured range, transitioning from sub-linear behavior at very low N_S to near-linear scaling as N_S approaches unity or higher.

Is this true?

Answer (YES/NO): NO